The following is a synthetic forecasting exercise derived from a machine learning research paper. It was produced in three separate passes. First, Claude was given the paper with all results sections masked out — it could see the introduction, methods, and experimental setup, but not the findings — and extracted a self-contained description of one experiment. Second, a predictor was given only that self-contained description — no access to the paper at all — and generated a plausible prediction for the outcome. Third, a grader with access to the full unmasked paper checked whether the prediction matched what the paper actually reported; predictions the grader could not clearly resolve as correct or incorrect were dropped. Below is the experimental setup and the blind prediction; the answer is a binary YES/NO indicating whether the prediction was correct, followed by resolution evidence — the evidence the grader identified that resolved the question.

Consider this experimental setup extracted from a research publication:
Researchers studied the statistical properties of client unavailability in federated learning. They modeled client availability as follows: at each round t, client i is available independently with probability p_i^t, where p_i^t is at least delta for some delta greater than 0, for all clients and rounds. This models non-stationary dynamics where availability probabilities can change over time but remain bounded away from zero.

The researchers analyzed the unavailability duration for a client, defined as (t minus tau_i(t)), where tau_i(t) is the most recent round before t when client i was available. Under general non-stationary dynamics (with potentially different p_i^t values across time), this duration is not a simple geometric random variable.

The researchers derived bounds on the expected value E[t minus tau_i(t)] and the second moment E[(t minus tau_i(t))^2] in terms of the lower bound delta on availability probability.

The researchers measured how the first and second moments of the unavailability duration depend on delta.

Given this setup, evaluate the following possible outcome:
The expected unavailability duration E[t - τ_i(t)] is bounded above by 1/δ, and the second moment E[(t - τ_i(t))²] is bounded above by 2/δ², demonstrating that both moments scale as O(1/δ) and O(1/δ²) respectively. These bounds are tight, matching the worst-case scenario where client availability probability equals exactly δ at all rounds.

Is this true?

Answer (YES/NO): NO